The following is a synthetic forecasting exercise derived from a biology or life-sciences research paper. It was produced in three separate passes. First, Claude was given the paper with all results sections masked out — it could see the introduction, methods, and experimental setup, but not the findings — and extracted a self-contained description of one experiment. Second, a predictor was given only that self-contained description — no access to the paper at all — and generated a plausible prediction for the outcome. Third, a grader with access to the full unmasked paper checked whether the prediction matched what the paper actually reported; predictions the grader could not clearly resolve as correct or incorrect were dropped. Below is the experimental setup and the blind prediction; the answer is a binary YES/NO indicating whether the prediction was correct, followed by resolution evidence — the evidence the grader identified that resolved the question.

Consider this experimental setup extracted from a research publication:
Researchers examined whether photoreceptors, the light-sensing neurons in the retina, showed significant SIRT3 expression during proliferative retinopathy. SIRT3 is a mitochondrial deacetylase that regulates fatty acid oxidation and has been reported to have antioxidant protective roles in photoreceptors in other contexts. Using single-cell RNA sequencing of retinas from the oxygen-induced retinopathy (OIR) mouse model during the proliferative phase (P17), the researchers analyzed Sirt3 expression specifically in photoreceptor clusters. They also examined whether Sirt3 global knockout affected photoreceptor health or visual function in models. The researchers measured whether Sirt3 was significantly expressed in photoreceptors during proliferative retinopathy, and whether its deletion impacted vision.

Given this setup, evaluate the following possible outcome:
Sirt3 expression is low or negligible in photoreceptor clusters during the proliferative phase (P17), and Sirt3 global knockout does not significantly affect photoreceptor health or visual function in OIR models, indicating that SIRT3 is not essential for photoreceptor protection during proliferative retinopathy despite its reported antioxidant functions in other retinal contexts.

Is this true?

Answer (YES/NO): NO